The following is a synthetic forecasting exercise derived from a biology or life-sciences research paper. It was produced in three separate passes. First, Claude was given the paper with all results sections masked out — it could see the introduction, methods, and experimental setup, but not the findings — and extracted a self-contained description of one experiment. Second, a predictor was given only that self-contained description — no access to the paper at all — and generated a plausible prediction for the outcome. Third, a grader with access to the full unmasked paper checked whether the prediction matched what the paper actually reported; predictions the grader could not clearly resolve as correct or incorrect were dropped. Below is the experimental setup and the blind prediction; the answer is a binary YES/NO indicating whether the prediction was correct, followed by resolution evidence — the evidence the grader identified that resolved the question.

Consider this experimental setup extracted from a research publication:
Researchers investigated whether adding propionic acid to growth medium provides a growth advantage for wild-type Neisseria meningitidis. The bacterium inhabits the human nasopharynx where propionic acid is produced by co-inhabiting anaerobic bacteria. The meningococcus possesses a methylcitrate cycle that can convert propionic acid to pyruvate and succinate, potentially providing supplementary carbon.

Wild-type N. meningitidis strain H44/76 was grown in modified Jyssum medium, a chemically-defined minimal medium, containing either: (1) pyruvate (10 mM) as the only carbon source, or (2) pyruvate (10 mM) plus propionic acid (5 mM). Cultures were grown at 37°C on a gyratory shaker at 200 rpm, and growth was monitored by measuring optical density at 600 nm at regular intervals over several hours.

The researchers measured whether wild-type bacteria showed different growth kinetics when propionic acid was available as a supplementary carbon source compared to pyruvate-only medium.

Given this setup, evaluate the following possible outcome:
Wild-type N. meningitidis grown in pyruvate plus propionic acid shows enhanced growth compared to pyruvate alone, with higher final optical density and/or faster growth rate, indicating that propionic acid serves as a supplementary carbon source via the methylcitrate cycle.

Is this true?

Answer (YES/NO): YES